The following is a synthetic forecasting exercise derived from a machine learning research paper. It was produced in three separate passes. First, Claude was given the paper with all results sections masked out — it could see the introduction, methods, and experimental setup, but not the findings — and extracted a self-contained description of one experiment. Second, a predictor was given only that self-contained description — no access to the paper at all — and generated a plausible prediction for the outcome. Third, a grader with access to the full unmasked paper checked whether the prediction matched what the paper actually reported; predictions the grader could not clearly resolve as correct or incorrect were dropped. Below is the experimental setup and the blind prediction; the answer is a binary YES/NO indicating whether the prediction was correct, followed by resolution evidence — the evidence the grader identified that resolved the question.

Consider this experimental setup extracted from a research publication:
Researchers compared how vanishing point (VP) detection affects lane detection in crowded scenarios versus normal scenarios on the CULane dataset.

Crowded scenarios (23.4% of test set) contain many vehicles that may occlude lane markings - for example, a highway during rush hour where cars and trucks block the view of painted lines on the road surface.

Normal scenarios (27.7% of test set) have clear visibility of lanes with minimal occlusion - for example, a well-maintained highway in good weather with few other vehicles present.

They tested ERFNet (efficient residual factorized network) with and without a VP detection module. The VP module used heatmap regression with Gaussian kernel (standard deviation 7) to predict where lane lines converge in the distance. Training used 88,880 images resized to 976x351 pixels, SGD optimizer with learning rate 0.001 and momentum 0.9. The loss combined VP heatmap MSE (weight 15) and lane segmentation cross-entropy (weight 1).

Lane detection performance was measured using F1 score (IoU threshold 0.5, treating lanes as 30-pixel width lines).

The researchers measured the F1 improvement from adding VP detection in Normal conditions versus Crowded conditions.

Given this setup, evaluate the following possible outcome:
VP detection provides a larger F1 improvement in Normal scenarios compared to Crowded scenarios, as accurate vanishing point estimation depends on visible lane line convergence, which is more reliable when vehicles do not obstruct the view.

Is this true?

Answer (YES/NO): NO